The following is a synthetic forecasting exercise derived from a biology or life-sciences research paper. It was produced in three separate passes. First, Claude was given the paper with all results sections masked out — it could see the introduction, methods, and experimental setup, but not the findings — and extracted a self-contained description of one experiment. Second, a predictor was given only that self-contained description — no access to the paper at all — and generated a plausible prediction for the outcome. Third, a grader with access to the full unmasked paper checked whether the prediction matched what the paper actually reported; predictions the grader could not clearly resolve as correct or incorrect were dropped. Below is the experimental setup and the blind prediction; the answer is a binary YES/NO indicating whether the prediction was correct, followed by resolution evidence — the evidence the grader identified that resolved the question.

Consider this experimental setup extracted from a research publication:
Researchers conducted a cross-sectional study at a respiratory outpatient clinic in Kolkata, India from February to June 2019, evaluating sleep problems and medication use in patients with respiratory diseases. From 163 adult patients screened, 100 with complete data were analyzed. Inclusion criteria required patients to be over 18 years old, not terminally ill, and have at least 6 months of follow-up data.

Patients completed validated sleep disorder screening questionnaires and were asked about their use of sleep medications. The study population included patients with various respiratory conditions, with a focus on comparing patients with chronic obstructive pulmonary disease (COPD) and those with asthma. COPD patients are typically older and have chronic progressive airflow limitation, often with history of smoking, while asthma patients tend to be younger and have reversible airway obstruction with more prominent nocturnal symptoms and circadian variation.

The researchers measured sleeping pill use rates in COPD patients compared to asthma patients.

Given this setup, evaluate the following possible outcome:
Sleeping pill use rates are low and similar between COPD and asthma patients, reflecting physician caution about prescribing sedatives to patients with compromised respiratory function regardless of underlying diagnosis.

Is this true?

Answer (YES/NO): NO